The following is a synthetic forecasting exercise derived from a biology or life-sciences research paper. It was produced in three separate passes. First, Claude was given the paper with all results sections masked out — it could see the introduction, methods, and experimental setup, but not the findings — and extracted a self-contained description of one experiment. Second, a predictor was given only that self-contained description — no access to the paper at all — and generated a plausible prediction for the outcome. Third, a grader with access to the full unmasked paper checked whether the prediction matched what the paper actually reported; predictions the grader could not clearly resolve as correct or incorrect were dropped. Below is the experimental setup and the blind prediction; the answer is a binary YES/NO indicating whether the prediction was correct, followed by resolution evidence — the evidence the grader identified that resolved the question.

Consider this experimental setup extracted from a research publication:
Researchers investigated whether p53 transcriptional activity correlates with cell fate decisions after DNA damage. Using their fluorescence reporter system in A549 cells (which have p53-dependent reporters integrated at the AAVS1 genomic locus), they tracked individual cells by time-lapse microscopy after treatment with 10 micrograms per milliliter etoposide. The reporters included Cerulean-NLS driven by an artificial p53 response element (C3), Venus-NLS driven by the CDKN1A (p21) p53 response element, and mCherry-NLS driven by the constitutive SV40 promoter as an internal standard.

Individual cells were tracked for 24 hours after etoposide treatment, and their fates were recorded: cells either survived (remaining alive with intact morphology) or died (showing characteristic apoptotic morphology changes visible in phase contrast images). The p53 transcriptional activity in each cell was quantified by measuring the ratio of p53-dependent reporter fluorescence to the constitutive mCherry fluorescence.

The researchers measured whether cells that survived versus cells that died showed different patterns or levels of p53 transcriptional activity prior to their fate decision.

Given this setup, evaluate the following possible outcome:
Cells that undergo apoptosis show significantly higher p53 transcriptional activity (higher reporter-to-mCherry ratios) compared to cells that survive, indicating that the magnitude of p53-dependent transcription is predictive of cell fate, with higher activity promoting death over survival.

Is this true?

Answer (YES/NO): YES